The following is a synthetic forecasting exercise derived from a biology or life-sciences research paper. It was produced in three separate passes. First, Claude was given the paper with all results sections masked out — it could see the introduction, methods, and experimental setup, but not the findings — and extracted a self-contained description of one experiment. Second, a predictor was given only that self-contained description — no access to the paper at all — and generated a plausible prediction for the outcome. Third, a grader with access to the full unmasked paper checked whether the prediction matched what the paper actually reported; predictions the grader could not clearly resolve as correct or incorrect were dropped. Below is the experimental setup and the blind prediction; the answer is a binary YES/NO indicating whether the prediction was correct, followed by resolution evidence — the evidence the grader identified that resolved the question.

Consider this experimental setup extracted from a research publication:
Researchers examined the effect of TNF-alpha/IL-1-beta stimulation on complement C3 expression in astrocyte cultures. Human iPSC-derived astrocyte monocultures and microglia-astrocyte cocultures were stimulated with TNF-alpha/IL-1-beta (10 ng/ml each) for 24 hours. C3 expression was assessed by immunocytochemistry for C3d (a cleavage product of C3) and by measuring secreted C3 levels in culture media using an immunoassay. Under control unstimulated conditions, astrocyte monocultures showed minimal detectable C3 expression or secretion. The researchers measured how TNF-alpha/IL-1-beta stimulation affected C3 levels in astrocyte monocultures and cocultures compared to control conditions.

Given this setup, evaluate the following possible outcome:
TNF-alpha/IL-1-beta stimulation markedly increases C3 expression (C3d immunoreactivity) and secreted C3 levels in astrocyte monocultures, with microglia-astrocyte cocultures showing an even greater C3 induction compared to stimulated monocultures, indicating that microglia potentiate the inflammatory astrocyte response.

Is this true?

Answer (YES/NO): NO